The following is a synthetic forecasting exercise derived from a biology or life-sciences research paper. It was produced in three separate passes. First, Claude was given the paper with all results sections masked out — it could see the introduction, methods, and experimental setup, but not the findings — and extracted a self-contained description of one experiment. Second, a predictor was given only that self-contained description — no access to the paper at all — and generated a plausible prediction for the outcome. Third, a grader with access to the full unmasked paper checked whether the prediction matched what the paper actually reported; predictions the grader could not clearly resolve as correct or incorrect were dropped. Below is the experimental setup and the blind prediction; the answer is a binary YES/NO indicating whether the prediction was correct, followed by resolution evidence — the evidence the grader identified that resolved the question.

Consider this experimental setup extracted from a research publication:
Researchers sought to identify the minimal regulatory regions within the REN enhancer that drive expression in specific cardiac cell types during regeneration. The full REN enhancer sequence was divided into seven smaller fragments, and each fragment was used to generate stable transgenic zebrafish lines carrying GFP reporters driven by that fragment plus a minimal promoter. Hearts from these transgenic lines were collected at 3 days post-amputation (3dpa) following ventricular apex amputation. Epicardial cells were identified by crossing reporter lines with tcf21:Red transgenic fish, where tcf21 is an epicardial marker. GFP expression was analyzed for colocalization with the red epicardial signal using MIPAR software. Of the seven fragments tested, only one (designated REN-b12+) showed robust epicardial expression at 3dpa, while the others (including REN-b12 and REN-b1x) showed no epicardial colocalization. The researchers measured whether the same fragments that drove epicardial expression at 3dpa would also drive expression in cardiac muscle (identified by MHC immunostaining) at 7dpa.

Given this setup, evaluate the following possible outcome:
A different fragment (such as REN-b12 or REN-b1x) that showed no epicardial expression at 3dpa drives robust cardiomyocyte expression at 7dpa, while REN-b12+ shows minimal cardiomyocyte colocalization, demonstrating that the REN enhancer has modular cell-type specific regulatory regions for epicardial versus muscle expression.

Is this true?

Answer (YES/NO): NO